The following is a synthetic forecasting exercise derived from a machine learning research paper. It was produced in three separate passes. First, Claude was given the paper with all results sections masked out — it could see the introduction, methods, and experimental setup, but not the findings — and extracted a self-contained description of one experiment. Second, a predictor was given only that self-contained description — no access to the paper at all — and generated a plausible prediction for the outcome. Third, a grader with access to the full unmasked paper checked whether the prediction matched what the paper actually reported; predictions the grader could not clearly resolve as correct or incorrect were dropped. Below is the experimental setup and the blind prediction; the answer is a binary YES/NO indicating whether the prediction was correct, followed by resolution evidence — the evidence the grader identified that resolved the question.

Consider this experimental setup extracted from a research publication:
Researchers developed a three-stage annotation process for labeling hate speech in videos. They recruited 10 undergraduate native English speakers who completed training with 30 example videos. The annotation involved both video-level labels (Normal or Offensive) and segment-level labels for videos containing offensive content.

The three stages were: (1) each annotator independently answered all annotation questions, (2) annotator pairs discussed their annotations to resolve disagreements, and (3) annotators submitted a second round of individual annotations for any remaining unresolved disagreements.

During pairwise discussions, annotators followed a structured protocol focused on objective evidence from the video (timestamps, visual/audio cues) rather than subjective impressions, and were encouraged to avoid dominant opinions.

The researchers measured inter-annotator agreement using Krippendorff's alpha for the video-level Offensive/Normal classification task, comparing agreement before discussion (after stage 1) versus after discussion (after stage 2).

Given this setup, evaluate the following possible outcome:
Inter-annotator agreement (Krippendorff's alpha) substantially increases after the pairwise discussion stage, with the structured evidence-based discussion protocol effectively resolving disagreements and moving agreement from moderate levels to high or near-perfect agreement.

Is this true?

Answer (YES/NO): NO